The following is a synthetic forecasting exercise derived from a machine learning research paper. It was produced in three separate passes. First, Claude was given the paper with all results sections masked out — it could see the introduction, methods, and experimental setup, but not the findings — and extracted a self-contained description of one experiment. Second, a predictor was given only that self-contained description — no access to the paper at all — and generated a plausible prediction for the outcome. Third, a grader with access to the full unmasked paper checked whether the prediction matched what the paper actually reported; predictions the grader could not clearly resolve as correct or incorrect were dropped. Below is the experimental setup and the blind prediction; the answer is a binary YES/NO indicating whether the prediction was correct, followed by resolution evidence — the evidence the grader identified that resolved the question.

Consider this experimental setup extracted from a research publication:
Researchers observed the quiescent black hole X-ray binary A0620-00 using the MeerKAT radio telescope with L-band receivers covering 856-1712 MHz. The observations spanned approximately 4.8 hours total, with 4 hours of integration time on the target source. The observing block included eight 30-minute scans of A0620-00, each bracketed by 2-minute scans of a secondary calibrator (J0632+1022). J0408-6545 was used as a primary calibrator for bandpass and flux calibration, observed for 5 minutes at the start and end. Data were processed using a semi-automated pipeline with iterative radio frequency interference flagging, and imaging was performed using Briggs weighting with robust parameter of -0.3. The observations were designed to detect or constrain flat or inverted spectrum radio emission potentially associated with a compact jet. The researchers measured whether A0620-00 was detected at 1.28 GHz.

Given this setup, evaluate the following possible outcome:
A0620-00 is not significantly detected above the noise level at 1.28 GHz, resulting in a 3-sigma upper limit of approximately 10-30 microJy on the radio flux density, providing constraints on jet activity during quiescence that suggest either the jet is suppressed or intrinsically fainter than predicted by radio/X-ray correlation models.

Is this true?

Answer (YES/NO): YES